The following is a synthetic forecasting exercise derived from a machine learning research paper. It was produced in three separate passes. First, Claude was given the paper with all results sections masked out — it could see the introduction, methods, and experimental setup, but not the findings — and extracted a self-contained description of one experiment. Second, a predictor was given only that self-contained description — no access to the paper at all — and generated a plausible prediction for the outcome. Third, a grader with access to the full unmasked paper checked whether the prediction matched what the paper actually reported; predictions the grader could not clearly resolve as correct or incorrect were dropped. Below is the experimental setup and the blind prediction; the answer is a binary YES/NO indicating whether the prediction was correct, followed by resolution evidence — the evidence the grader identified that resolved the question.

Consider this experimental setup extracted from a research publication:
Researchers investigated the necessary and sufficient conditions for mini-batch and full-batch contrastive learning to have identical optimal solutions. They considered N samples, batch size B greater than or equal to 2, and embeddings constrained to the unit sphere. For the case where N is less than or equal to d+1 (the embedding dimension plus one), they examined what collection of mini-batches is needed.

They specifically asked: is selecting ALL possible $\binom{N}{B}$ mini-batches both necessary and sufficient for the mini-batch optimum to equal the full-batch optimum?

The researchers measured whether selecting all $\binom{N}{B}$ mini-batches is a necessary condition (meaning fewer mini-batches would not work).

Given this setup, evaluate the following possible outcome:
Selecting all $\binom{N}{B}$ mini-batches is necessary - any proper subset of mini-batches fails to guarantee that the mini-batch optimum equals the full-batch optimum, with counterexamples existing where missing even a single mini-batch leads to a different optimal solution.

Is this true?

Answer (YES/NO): YES